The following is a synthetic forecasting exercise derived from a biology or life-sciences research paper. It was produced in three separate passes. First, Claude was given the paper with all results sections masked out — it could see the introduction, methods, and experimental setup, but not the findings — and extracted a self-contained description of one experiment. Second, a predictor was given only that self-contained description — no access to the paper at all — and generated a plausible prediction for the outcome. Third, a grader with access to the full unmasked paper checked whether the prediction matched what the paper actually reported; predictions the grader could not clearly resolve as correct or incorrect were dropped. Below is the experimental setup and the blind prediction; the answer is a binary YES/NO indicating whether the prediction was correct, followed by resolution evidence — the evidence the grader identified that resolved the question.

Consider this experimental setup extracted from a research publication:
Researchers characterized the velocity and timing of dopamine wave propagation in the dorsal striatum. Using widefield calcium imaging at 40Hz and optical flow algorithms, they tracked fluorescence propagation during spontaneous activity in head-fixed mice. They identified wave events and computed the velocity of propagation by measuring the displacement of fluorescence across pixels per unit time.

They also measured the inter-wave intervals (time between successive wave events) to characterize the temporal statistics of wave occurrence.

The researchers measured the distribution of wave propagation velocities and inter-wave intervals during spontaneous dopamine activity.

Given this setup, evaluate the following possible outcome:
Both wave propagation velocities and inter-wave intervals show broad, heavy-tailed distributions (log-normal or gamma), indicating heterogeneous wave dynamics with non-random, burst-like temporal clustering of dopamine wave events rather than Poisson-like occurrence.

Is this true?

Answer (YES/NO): NO